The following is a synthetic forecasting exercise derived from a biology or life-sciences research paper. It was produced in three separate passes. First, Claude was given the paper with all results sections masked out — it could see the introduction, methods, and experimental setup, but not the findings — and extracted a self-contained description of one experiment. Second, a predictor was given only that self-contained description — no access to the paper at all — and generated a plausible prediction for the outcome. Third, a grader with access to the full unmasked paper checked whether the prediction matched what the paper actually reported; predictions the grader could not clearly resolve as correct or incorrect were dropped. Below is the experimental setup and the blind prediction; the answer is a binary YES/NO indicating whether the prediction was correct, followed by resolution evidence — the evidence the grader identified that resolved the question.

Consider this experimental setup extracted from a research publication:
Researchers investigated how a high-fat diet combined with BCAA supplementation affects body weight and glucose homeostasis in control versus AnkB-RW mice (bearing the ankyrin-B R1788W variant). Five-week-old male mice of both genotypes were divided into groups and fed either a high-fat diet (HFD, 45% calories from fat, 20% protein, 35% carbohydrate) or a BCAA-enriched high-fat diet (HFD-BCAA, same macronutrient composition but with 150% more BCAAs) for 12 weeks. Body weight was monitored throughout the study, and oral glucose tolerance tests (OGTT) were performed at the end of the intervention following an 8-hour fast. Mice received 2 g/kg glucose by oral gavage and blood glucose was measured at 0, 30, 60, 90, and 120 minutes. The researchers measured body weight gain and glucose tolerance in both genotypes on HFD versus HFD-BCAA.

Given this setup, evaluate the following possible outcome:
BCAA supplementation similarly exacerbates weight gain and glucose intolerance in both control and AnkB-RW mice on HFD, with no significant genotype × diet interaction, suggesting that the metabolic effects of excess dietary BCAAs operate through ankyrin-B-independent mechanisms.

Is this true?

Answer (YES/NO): NO